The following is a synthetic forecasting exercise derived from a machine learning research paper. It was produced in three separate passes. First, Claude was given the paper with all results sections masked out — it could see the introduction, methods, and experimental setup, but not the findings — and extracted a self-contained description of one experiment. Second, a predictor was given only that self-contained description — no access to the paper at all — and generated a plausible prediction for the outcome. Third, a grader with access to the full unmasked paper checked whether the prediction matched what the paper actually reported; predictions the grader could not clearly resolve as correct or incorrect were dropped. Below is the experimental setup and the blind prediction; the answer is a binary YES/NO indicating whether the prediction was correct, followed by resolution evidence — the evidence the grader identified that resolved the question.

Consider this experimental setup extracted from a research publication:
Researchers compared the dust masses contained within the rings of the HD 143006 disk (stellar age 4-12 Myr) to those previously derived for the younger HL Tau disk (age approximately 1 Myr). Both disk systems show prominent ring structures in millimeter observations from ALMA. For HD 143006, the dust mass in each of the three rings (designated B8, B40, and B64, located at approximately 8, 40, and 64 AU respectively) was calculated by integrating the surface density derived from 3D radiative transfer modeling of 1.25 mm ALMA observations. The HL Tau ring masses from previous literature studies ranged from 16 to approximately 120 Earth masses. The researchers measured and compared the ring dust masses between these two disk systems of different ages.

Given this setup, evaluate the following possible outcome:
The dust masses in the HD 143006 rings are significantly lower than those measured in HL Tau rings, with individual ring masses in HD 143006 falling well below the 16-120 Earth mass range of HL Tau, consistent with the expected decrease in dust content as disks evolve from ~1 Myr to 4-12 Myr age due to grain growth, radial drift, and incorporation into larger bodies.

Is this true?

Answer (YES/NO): NO